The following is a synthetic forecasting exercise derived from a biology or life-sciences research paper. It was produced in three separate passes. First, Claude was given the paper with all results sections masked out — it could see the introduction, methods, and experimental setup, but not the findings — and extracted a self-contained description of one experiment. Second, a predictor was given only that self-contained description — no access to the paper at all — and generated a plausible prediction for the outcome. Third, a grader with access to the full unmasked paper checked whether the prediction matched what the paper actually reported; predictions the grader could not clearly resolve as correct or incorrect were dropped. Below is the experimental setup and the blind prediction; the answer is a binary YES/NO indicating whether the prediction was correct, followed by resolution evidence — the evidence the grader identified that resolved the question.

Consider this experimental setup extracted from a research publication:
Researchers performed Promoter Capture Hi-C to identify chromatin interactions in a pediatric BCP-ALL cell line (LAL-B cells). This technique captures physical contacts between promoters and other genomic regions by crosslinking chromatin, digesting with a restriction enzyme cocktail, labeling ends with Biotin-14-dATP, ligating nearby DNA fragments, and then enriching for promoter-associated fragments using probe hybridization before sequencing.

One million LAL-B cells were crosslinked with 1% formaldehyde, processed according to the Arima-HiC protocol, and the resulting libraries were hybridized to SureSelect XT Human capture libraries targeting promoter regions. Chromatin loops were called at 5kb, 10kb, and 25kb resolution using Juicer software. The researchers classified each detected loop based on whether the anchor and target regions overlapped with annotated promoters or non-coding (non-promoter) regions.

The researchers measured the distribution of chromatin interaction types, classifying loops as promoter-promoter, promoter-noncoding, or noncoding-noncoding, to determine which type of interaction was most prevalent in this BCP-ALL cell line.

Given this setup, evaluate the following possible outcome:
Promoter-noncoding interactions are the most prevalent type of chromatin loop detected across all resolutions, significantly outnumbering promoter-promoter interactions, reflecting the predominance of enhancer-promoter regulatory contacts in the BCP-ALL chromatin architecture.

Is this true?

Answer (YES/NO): YES